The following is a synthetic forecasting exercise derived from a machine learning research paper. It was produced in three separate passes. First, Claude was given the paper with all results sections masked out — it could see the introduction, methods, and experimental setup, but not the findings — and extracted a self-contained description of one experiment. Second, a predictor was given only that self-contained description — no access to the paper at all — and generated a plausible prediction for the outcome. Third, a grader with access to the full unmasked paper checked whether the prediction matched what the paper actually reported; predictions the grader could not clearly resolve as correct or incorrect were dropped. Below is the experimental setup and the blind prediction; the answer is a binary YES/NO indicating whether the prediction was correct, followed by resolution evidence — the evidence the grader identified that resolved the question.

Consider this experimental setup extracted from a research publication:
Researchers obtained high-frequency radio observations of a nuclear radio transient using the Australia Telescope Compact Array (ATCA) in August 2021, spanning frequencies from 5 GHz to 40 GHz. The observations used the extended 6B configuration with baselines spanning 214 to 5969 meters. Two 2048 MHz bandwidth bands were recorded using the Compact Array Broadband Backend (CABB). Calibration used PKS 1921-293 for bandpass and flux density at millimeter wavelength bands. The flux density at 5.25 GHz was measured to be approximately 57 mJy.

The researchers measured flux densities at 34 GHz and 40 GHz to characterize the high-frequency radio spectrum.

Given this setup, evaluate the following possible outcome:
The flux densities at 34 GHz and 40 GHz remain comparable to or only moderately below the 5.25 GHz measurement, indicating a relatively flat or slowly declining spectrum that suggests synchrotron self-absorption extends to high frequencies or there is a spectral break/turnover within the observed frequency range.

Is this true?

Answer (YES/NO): NO